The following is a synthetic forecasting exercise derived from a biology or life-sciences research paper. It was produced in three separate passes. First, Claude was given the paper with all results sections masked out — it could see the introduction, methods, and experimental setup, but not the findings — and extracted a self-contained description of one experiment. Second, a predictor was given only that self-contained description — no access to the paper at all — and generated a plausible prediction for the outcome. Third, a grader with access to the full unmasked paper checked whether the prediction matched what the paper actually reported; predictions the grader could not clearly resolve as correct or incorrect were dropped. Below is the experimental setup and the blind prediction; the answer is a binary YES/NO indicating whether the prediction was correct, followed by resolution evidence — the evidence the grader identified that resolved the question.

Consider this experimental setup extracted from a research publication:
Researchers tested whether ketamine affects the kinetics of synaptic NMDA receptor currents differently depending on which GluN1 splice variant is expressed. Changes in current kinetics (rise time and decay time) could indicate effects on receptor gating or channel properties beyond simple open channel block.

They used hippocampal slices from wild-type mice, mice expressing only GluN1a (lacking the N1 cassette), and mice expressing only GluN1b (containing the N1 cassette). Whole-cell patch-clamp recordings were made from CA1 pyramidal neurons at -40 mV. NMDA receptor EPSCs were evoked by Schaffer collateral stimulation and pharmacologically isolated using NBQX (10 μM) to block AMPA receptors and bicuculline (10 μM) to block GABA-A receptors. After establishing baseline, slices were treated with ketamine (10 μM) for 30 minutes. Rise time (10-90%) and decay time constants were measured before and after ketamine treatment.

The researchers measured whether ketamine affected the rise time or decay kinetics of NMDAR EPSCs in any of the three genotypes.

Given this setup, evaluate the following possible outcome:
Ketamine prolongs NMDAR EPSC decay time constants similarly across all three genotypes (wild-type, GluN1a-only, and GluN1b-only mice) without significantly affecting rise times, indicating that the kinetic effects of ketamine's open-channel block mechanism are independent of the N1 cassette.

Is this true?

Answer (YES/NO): NO